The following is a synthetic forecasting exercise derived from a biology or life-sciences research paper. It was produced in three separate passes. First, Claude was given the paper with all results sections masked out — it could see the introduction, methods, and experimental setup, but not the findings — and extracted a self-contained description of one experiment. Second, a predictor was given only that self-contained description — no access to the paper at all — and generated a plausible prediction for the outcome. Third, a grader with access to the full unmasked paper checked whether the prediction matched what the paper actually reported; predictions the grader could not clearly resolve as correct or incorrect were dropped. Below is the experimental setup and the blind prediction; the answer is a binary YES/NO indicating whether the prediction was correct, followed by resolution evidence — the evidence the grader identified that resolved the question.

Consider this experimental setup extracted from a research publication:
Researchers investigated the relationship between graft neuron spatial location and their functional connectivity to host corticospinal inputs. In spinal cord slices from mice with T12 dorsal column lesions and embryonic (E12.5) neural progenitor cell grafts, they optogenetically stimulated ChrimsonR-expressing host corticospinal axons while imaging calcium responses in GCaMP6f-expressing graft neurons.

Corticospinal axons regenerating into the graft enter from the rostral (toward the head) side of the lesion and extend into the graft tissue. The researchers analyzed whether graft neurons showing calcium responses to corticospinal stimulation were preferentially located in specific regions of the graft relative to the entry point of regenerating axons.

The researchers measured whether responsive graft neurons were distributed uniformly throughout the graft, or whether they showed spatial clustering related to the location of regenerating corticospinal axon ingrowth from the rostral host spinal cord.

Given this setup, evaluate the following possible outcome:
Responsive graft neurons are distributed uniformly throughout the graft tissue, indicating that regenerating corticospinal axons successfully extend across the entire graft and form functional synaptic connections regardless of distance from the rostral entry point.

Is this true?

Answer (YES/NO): YES